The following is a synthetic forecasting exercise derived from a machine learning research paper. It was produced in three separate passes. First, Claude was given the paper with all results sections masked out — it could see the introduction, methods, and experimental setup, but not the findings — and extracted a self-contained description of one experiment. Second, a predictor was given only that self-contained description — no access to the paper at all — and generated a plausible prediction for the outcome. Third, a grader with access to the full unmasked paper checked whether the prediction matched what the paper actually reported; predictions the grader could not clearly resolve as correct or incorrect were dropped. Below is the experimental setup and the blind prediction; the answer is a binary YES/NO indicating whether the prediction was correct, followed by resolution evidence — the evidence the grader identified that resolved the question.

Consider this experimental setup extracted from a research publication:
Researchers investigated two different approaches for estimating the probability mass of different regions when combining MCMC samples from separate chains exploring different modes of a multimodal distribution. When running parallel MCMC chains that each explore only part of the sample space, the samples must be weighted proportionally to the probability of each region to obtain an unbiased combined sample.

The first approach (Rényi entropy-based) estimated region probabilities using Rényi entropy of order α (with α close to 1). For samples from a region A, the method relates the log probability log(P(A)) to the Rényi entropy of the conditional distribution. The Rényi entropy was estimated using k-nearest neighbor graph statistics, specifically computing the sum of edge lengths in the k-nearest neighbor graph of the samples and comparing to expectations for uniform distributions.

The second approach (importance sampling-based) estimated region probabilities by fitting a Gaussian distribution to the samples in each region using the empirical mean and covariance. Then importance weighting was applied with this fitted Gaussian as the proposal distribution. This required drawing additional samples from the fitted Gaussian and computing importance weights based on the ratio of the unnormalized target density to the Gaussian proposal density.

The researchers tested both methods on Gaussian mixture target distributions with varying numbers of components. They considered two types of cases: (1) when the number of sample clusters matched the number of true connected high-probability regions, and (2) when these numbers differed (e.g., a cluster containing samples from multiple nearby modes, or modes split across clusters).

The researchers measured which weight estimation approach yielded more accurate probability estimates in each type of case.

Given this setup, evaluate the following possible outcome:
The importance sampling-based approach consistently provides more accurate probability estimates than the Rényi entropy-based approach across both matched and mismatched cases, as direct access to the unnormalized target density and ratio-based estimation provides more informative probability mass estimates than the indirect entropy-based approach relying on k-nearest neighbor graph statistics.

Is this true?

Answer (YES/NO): NO